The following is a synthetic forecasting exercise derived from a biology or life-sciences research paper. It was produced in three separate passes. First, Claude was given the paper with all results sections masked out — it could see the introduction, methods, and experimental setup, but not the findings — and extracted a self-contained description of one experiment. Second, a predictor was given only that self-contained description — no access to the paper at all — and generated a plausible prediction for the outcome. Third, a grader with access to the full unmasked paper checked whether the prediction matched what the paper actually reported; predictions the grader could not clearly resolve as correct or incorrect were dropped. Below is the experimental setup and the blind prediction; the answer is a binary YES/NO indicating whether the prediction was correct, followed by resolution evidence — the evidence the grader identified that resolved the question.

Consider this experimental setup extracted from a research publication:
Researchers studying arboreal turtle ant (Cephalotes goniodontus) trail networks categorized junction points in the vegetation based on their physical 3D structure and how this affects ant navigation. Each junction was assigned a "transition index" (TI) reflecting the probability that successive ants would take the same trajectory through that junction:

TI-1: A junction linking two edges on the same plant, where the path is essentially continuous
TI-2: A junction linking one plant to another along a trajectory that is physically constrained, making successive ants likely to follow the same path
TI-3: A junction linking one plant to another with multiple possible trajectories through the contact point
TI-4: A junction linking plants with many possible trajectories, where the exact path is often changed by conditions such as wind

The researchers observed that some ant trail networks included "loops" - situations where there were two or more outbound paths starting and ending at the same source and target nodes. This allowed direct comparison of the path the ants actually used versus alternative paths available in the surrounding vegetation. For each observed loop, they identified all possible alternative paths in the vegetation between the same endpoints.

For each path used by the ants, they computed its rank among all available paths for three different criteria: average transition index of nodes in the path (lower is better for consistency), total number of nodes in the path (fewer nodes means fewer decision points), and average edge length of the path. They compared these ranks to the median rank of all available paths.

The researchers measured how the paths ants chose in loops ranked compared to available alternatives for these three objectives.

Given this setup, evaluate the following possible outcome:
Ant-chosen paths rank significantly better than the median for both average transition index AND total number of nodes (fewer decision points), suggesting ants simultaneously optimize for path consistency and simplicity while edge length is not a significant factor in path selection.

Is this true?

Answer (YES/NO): NO